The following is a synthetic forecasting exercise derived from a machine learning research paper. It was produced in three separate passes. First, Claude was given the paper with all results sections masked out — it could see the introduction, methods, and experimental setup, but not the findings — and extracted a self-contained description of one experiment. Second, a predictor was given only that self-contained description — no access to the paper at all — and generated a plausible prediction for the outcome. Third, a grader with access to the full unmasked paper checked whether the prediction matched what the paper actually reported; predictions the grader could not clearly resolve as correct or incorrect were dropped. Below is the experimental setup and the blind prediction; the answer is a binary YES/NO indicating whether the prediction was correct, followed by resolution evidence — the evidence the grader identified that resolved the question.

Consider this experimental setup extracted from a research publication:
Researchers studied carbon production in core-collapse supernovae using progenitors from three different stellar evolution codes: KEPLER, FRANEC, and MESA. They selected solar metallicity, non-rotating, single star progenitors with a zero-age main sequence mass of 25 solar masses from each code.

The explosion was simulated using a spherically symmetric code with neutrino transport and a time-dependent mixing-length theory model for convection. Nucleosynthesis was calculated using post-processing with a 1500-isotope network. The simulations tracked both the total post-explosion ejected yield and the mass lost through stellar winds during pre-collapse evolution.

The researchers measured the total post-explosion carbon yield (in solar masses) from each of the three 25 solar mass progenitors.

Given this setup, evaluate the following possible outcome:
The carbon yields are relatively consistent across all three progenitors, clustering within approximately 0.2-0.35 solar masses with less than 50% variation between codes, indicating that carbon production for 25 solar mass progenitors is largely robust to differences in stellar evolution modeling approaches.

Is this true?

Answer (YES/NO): NO